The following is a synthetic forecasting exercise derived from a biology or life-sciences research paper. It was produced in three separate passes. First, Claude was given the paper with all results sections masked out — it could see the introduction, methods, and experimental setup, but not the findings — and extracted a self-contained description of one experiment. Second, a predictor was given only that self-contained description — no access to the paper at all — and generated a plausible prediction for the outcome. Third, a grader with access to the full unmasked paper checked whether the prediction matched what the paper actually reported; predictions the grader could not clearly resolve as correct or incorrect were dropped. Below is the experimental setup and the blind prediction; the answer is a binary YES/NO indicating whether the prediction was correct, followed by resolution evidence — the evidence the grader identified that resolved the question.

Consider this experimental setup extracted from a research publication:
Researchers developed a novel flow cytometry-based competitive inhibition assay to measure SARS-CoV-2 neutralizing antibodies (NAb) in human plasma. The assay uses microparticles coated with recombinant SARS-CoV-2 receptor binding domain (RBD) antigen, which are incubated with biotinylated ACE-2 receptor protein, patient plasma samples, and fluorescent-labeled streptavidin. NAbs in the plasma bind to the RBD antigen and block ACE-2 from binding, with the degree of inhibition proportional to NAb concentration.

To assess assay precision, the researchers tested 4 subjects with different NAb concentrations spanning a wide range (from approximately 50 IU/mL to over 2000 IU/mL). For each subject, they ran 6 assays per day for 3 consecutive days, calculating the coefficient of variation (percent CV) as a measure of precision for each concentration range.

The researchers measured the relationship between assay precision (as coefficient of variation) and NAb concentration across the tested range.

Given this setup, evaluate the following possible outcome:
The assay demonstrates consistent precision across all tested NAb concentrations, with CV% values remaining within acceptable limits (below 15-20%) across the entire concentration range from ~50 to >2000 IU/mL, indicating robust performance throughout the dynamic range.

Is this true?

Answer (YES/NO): NO